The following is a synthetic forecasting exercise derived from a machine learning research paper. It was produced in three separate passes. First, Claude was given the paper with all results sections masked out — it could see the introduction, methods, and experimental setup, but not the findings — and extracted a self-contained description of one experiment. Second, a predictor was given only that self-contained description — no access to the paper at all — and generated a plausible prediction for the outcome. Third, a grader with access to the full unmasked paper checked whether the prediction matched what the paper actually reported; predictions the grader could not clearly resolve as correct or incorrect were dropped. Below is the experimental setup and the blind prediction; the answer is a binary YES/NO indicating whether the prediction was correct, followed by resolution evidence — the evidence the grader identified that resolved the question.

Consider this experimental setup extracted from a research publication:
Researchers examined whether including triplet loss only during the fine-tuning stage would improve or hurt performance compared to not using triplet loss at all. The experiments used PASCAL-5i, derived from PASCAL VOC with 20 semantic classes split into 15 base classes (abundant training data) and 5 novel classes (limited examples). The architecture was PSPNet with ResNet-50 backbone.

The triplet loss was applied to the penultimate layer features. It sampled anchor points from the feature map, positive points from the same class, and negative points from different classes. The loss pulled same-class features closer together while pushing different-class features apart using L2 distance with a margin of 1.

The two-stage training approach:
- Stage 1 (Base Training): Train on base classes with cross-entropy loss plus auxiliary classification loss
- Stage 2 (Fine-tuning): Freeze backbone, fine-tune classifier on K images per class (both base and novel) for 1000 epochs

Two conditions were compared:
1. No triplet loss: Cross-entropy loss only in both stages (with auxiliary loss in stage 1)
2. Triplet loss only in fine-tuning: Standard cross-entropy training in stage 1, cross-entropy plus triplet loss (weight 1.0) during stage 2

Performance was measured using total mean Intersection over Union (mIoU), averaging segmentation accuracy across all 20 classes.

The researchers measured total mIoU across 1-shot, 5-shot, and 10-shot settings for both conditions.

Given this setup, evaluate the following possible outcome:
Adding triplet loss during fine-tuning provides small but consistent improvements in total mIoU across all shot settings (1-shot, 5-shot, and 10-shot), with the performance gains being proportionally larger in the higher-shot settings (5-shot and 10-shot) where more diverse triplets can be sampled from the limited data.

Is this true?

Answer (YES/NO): NO